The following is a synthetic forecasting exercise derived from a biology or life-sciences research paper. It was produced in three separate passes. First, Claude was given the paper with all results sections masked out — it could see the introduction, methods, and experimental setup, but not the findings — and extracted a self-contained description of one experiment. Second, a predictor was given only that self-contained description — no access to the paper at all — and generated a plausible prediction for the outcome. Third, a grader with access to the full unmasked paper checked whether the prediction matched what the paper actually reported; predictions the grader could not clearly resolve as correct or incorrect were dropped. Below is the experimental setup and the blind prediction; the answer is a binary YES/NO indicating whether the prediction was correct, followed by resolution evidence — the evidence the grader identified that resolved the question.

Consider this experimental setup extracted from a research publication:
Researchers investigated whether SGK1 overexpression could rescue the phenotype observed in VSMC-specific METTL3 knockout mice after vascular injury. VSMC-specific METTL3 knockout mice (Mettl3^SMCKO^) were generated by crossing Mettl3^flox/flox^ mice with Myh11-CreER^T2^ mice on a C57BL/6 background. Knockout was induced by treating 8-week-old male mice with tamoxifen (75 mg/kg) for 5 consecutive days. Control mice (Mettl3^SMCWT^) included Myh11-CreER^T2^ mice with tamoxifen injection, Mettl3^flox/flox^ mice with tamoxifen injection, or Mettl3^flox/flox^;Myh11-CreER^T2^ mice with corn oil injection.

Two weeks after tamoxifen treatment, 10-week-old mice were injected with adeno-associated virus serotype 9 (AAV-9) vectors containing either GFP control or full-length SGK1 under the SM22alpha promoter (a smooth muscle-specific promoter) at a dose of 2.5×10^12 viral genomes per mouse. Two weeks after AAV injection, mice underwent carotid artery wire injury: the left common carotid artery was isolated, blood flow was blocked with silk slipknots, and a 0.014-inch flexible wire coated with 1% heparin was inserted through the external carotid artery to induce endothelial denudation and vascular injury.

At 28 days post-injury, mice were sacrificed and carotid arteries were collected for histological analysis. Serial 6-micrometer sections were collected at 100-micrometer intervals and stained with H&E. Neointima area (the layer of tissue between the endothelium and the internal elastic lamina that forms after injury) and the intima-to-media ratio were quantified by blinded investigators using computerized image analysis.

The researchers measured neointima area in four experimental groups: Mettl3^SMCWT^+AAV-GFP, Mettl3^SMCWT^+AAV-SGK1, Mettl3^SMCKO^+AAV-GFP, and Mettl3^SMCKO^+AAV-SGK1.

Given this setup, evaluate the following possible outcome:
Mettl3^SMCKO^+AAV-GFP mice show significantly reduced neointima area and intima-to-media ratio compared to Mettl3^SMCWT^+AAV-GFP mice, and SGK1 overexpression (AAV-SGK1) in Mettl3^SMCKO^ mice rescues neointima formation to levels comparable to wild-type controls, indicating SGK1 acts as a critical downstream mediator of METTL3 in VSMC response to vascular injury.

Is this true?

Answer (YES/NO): YES